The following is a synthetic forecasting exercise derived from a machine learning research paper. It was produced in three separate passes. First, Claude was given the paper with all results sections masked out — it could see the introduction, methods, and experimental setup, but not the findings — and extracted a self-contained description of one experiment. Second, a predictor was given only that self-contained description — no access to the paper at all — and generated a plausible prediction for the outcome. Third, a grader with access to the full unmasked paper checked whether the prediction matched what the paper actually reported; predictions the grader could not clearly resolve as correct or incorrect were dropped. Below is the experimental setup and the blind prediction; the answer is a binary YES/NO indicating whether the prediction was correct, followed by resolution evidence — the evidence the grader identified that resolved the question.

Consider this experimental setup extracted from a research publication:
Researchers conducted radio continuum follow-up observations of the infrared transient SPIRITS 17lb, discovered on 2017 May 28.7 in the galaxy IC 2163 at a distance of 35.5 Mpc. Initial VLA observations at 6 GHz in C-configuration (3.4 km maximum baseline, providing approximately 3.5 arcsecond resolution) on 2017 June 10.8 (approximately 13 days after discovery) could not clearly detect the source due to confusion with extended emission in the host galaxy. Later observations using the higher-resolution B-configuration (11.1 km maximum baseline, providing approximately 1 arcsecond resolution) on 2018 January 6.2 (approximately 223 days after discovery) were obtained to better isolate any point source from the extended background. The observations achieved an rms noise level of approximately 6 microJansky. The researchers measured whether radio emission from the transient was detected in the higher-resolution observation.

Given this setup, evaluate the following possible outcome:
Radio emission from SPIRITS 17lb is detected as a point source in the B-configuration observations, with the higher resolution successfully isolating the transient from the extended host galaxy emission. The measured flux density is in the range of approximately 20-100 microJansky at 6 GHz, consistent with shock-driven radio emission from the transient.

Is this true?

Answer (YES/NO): YES